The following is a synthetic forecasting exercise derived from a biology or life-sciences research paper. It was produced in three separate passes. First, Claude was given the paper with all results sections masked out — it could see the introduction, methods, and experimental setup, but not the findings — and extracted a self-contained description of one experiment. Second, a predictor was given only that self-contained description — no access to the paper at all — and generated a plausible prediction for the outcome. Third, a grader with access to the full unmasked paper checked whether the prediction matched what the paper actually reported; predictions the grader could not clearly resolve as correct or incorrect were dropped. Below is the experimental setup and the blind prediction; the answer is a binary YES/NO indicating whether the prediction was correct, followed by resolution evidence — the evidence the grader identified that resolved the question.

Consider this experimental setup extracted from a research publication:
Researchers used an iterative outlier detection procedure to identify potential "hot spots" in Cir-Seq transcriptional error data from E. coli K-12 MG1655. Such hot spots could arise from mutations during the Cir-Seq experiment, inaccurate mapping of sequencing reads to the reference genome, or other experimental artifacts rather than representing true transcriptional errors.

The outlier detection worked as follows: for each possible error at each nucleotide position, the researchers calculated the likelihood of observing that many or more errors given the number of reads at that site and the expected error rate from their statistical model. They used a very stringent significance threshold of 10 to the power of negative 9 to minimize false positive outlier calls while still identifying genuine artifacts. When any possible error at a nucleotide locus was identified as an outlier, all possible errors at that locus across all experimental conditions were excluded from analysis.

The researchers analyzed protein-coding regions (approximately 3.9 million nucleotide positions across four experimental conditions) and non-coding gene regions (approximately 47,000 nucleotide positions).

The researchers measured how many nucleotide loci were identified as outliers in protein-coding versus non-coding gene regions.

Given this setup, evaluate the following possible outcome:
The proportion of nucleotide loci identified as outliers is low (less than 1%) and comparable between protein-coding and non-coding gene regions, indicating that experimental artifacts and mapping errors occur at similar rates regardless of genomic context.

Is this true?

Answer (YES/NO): NO